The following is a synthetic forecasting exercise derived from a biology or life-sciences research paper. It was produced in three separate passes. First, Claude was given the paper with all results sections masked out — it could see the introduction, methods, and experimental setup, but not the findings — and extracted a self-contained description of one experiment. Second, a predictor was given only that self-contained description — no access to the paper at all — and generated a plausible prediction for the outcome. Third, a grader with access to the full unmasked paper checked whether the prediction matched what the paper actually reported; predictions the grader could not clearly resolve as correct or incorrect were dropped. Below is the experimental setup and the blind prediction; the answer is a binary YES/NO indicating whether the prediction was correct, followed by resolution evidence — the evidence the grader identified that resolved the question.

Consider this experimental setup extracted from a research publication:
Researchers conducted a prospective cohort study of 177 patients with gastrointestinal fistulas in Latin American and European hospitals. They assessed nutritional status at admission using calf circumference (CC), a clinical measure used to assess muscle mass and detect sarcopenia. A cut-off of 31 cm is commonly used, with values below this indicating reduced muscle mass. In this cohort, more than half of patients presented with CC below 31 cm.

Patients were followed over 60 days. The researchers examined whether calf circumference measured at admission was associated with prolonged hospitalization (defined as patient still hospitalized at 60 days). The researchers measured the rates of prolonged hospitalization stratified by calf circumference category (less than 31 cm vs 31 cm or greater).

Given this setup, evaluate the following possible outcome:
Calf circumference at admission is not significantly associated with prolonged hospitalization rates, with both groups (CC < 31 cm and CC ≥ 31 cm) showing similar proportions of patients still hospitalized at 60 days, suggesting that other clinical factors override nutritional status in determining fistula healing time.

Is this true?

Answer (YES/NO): NO